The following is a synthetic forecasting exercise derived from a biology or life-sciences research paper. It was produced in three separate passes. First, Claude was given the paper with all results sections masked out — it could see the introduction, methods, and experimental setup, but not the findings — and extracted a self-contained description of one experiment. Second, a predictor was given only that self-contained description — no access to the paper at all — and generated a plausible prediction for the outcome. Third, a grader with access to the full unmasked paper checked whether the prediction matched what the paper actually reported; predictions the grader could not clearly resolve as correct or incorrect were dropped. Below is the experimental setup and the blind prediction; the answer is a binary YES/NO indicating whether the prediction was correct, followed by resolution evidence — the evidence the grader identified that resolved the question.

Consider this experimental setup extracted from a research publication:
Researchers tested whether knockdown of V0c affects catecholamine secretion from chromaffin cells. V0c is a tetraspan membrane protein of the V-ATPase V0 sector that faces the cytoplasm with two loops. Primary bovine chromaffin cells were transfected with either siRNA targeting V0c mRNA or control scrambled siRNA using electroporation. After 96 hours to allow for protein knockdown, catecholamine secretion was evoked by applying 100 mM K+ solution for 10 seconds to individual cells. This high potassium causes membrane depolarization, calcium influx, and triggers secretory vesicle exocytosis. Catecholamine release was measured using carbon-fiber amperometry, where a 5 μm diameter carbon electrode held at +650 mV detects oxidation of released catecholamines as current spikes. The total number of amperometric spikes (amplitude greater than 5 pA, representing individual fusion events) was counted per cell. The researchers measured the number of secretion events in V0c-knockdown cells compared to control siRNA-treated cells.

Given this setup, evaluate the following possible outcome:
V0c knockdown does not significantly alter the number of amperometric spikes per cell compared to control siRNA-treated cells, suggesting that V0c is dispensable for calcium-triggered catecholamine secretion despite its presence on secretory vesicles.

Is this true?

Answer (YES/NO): NO